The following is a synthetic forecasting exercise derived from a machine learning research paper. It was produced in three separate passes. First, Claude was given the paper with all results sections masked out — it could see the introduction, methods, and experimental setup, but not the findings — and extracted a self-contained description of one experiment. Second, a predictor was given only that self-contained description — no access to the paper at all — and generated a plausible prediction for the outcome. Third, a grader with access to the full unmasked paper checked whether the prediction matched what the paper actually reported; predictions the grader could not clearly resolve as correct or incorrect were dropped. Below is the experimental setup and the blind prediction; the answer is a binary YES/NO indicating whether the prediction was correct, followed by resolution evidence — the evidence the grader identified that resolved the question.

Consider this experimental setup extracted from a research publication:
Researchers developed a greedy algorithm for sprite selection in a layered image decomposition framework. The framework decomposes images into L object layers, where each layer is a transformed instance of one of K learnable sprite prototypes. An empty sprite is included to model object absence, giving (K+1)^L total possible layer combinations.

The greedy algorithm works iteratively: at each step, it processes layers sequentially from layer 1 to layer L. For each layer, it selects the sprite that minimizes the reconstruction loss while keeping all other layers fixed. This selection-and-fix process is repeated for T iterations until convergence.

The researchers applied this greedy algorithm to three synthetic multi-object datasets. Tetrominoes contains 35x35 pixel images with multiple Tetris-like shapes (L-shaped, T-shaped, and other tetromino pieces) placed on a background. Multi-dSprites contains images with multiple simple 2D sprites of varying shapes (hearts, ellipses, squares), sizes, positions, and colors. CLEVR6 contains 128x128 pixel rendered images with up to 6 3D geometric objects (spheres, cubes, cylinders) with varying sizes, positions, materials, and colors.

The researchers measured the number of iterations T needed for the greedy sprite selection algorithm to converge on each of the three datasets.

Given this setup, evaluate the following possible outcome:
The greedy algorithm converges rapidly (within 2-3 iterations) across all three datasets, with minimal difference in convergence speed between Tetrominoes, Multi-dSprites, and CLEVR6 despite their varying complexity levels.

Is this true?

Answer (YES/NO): NO